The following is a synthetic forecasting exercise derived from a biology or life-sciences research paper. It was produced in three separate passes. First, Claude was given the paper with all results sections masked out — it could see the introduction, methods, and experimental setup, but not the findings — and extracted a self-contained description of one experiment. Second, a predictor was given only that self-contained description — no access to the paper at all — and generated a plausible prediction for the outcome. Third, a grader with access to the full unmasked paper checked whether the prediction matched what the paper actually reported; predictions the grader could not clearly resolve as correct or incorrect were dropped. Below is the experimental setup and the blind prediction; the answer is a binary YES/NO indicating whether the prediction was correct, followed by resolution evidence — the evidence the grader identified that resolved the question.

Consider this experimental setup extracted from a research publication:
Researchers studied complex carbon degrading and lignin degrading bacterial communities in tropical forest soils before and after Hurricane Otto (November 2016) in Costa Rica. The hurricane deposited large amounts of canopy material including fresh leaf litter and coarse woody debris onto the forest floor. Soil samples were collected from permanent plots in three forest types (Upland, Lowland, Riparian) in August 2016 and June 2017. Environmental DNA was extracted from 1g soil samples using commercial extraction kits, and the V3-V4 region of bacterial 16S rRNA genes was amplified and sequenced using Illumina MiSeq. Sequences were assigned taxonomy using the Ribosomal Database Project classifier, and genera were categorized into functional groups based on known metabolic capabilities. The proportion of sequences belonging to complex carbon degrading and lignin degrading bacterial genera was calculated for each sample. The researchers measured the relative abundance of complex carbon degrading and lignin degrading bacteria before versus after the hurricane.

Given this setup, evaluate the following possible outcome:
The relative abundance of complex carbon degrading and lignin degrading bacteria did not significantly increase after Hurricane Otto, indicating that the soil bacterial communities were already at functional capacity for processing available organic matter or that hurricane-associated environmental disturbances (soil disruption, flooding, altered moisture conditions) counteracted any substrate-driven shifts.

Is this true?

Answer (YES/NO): NO